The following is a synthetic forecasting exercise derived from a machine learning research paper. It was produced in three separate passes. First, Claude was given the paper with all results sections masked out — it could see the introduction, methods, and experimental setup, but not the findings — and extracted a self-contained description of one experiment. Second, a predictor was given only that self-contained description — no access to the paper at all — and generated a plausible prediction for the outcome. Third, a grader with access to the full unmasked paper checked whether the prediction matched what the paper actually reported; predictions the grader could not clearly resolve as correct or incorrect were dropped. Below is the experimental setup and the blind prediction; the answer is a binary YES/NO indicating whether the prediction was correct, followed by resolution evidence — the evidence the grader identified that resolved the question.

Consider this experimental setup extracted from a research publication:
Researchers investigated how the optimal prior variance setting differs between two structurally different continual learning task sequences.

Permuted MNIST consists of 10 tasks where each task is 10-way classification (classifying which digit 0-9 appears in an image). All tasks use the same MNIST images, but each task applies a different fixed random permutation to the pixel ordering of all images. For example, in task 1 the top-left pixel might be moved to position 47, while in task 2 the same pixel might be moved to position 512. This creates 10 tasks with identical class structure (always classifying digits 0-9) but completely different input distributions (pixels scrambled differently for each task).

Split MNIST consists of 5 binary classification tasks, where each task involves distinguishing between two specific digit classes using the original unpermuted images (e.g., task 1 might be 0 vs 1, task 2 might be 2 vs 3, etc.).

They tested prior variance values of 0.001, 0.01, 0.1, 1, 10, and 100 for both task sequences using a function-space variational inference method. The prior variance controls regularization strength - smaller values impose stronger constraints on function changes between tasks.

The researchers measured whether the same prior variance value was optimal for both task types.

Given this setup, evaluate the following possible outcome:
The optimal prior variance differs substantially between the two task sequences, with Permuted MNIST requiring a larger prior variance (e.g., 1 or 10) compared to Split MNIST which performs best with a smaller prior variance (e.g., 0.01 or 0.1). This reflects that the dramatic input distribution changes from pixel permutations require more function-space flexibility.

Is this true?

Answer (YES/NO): NO